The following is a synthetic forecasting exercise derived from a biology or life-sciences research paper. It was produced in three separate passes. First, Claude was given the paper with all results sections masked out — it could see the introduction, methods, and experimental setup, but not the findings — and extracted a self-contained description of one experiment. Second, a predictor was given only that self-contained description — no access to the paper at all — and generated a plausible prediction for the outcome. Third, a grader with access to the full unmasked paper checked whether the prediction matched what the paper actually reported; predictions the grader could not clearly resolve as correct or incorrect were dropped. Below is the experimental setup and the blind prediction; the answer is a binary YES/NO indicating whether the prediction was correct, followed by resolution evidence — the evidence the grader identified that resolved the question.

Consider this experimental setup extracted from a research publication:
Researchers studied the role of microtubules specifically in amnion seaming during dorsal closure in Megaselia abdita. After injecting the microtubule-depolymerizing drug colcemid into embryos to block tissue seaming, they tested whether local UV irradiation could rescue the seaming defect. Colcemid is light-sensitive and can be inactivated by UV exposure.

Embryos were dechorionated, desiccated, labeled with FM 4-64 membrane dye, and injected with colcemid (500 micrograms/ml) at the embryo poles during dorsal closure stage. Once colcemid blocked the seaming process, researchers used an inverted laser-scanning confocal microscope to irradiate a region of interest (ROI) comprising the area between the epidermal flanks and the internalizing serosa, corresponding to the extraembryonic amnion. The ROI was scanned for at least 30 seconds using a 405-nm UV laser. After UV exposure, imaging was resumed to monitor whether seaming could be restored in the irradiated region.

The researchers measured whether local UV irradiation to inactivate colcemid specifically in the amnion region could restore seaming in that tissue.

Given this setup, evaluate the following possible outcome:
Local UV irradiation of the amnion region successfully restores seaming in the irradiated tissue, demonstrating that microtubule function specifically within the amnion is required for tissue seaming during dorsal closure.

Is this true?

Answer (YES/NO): NO